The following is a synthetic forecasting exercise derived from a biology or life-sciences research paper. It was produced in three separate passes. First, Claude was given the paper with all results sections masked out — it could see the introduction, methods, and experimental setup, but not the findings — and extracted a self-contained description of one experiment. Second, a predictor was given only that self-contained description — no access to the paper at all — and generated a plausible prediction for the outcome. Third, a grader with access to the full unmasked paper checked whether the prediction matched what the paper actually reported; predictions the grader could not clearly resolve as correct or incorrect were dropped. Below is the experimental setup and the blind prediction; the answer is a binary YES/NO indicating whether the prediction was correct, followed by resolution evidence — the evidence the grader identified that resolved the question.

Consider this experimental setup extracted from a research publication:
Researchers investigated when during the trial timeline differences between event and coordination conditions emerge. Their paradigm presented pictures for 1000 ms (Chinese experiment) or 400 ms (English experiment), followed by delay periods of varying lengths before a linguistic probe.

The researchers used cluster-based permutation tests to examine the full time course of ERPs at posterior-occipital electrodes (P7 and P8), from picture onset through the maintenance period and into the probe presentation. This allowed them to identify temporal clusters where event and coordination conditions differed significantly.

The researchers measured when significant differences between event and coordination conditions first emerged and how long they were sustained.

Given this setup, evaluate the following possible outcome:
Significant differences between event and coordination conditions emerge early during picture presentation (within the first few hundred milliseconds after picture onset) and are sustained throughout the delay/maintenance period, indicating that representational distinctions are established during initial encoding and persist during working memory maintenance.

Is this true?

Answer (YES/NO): NO